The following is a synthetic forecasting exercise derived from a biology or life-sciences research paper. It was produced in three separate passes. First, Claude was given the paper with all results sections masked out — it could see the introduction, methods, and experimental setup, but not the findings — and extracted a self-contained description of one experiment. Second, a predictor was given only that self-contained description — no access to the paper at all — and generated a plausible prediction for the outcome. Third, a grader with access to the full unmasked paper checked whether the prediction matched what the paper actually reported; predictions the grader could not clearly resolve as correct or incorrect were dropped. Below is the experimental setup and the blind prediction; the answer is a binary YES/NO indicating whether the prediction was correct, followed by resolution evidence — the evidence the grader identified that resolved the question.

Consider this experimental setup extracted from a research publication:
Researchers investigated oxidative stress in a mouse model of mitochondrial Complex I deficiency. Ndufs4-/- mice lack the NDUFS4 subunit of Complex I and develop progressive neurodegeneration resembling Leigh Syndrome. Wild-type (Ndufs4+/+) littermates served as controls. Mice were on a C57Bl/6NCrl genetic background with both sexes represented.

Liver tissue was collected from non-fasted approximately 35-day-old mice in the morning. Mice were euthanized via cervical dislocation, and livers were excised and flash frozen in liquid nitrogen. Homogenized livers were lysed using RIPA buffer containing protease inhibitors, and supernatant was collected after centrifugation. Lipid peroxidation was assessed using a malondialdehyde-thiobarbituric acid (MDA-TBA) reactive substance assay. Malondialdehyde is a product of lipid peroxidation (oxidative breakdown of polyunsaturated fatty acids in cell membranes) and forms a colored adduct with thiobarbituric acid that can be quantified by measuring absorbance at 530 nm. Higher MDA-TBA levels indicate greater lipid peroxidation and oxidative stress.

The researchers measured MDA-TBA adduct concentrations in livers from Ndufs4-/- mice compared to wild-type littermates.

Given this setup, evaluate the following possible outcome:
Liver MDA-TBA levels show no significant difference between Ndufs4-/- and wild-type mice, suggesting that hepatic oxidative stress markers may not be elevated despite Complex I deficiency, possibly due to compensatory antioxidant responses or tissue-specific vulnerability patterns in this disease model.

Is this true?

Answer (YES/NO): NO